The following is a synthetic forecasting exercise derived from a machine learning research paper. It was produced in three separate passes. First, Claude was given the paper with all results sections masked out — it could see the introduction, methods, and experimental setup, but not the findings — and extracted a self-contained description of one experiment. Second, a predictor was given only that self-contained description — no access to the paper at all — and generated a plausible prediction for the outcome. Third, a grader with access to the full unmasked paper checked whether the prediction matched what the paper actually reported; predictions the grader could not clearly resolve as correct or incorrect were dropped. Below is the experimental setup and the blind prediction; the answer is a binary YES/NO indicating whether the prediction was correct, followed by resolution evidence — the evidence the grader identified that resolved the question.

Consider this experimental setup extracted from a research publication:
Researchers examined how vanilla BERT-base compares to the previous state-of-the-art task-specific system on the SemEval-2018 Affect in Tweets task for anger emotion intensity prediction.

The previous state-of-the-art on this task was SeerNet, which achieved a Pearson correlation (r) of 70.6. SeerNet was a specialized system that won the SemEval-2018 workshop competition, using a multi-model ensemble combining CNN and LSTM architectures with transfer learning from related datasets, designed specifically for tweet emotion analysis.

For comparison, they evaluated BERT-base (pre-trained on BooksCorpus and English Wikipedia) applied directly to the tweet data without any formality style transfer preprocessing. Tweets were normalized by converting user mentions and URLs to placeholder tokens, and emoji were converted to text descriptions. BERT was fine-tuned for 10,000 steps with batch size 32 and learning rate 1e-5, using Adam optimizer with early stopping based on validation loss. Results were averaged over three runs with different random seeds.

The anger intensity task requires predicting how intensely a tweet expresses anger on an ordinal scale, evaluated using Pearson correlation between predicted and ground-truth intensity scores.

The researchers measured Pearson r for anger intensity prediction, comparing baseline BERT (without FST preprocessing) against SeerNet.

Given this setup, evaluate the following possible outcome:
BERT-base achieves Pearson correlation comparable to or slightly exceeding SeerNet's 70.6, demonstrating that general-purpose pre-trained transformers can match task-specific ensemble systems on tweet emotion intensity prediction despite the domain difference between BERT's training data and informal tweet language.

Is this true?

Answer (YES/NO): YES